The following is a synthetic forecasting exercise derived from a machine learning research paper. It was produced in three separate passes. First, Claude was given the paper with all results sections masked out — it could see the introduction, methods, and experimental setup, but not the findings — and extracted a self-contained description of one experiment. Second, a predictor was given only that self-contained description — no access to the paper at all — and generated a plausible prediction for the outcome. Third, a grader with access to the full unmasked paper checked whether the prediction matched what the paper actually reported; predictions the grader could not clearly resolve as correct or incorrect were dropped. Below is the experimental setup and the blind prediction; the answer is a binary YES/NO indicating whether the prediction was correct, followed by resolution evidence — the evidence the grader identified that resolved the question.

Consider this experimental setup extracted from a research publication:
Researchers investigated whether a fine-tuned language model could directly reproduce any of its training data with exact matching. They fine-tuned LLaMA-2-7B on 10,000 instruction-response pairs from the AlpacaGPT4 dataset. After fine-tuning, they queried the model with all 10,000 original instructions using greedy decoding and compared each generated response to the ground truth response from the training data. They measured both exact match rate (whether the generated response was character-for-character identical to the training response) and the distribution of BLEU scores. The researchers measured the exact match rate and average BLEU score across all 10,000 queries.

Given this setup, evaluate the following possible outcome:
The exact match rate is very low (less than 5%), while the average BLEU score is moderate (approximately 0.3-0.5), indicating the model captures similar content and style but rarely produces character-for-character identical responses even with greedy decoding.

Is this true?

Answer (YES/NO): NO